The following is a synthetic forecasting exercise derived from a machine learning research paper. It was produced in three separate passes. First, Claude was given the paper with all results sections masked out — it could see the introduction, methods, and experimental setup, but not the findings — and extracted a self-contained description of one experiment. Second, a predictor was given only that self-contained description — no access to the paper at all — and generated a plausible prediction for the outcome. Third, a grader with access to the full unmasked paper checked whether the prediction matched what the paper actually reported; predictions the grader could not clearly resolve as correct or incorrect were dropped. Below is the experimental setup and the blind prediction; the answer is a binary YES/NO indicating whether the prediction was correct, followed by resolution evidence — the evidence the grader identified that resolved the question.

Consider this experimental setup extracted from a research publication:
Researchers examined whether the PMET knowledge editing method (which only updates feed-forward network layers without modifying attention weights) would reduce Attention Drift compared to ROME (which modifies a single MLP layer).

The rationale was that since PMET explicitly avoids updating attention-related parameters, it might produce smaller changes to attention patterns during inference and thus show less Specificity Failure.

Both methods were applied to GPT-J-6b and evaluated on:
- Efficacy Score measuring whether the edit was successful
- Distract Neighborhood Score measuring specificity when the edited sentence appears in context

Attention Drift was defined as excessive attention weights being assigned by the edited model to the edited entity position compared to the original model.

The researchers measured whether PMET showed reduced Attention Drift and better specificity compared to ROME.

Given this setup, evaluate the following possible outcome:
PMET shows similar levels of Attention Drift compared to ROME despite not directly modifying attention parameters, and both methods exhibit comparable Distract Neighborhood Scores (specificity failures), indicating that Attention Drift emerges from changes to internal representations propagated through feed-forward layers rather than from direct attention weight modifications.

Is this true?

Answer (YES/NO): NO